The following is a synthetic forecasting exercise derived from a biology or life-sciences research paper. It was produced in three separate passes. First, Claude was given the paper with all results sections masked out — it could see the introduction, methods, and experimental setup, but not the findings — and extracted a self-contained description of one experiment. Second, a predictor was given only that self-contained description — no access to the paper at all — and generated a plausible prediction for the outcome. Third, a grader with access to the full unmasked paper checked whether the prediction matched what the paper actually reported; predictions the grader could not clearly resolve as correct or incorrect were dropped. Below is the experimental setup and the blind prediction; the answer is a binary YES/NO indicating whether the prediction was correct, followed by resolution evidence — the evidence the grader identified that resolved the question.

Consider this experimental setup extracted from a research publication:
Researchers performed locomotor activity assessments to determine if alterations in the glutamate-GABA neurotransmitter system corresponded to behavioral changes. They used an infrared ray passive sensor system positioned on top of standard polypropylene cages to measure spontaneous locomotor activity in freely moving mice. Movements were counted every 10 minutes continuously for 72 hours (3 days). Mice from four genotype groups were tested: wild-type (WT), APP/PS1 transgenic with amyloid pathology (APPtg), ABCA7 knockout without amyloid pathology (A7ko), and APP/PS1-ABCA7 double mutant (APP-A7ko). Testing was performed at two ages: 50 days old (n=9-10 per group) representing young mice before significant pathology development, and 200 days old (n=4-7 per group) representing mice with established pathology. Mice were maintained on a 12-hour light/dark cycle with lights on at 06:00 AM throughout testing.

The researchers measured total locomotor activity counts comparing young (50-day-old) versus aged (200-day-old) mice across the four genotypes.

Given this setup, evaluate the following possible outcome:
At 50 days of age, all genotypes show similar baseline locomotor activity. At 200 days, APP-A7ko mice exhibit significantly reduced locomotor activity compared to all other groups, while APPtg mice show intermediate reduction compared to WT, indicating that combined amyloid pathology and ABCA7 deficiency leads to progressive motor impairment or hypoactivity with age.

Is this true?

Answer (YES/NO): NO